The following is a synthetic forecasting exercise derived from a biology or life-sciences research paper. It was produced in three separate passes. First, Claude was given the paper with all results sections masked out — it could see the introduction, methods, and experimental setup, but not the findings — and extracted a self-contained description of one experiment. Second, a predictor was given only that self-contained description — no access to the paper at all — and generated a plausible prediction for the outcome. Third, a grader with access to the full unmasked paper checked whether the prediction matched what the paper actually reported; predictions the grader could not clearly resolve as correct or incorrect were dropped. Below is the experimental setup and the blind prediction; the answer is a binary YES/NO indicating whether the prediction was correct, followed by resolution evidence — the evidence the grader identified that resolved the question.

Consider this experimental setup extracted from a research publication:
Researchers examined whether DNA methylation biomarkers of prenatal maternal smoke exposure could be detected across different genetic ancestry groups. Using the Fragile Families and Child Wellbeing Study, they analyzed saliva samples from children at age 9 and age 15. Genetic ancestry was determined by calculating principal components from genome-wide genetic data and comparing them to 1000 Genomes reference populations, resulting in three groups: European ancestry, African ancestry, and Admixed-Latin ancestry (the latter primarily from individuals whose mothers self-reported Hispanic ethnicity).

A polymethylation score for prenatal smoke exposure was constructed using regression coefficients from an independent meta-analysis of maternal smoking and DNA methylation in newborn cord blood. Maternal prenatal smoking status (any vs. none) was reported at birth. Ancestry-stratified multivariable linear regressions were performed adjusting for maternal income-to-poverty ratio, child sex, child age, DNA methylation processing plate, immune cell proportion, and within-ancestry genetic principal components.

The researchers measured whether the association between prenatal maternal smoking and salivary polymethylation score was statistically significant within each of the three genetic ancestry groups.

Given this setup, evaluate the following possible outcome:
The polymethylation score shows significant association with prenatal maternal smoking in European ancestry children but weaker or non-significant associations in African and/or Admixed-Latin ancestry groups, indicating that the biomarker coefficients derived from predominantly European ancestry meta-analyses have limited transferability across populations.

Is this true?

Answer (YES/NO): NO